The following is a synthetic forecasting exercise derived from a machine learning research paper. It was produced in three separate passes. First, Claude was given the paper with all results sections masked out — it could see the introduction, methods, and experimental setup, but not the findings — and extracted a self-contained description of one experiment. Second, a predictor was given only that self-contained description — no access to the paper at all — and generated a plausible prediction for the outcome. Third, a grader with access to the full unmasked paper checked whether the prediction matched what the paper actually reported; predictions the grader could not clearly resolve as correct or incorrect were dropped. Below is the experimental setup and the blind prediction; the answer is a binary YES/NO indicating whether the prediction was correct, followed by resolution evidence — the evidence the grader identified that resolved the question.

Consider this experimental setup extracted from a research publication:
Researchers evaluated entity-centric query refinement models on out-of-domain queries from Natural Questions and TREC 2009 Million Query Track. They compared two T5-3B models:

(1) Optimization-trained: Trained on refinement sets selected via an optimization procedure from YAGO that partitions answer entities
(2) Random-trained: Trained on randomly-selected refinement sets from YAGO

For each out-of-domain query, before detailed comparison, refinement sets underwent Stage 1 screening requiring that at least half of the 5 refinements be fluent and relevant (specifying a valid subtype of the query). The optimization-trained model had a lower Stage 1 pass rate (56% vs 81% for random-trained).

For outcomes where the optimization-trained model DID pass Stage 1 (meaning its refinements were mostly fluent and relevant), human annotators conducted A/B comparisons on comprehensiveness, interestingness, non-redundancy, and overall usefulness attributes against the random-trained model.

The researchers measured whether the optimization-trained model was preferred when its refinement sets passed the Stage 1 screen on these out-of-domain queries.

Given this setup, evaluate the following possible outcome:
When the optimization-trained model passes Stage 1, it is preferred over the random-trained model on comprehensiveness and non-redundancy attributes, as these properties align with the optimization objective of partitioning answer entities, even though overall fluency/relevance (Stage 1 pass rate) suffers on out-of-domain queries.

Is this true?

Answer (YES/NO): NO